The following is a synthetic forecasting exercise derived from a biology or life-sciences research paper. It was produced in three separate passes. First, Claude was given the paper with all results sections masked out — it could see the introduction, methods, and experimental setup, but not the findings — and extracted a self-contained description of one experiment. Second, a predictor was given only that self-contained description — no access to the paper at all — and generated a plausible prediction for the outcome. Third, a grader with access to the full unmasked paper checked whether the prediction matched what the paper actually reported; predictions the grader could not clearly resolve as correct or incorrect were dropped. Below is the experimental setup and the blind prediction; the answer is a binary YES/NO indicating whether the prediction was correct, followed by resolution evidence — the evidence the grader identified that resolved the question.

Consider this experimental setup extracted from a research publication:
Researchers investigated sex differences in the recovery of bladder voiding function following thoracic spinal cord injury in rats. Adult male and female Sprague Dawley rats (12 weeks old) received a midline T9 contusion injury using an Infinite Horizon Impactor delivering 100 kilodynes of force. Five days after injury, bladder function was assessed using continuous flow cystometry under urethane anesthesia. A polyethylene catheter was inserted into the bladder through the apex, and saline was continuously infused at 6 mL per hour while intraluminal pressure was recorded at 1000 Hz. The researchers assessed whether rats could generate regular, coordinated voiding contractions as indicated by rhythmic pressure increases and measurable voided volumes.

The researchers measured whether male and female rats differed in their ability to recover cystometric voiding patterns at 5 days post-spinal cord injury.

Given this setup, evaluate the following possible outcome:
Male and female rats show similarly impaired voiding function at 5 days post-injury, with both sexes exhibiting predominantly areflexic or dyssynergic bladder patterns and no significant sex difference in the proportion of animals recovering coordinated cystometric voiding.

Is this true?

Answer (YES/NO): NO